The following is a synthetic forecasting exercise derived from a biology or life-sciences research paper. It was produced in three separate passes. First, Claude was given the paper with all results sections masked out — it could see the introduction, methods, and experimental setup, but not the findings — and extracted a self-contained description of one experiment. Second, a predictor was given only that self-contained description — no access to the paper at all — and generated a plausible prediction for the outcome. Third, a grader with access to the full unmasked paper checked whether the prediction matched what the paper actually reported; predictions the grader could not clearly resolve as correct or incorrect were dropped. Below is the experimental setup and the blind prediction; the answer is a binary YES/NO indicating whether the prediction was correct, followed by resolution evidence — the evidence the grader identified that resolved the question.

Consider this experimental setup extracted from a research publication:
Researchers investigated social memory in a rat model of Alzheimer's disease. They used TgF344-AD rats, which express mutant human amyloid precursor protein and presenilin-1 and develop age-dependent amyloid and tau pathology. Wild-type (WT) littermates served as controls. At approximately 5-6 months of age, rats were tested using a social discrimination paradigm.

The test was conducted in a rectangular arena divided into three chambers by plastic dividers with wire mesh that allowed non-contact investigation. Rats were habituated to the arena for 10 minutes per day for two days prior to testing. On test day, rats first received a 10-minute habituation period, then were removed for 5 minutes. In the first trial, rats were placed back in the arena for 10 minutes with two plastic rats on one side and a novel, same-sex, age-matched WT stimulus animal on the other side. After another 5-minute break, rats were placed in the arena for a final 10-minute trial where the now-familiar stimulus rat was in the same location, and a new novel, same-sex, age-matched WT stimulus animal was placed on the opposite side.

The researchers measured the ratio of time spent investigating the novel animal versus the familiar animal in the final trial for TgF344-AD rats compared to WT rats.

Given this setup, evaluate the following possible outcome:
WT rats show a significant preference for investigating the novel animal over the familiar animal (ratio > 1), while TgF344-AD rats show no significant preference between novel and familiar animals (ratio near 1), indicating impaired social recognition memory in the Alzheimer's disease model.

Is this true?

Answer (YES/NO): NO